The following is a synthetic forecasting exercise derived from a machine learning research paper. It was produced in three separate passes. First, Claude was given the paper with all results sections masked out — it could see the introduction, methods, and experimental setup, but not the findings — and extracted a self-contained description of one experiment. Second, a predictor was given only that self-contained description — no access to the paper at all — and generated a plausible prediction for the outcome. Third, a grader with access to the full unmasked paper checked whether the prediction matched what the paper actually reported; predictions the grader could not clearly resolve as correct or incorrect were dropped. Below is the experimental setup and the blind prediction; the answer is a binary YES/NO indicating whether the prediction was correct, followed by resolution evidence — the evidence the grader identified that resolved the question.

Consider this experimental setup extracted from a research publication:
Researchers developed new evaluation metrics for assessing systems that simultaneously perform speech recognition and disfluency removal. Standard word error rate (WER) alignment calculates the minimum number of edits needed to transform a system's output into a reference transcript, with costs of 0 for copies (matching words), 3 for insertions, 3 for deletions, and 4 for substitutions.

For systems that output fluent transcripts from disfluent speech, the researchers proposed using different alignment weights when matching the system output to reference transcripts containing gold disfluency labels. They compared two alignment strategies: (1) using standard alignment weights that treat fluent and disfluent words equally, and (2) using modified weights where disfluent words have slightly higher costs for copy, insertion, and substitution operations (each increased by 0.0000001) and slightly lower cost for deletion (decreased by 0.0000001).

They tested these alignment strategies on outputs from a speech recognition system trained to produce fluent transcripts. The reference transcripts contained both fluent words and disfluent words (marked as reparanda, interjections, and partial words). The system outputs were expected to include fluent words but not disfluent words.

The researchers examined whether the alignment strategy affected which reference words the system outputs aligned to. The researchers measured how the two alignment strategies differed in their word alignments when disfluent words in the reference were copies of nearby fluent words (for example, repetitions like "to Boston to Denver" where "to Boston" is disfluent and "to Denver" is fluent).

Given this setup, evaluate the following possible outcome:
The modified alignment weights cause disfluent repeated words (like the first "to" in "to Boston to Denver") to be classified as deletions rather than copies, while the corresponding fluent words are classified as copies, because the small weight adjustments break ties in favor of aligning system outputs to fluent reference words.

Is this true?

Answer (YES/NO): YES